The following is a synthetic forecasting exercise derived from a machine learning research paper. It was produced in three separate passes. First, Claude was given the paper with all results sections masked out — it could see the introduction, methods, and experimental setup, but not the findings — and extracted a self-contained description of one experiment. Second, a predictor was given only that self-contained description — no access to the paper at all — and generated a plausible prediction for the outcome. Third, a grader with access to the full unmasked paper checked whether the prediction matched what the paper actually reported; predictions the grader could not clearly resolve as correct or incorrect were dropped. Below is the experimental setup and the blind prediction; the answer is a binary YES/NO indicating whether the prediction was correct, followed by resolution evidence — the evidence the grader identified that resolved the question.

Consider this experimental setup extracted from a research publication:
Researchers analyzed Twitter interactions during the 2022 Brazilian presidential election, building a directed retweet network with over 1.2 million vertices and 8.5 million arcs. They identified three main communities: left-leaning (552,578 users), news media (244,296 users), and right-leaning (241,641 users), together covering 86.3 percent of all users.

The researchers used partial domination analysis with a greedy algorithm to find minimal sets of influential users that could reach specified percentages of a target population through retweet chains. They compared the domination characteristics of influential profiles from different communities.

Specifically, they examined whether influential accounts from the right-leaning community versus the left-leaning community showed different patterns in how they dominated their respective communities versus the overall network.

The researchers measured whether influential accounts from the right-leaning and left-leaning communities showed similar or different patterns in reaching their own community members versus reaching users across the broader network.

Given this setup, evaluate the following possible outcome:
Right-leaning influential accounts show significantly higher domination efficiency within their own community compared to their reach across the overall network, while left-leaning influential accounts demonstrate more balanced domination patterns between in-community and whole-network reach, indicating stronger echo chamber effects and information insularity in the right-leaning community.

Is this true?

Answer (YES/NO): YES